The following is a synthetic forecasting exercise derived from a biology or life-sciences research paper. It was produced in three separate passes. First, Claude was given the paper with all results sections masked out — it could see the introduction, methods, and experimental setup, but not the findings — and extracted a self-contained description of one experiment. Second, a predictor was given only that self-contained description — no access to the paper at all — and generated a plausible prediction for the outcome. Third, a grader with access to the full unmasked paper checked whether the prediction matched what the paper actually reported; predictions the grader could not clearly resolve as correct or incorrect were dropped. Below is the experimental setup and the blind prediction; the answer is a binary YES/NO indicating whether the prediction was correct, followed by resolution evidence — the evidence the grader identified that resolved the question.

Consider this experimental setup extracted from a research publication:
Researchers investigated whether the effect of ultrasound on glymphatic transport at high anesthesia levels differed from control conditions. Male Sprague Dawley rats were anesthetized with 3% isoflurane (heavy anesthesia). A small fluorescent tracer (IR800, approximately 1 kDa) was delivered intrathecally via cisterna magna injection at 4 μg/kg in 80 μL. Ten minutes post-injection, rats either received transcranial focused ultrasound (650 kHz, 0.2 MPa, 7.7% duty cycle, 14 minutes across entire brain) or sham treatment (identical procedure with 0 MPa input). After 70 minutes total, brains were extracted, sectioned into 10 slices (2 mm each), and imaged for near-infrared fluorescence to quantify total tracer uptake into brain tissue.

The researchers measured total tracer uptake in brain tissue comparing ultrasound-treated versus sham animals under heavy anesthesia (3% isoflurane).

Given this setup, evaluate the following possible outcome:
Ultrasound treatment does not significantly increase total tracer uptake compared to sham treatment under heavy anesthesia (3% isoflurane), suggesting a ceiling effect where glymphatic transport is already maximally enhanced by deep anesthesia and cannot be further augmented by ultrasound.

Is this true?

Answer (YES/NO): NO